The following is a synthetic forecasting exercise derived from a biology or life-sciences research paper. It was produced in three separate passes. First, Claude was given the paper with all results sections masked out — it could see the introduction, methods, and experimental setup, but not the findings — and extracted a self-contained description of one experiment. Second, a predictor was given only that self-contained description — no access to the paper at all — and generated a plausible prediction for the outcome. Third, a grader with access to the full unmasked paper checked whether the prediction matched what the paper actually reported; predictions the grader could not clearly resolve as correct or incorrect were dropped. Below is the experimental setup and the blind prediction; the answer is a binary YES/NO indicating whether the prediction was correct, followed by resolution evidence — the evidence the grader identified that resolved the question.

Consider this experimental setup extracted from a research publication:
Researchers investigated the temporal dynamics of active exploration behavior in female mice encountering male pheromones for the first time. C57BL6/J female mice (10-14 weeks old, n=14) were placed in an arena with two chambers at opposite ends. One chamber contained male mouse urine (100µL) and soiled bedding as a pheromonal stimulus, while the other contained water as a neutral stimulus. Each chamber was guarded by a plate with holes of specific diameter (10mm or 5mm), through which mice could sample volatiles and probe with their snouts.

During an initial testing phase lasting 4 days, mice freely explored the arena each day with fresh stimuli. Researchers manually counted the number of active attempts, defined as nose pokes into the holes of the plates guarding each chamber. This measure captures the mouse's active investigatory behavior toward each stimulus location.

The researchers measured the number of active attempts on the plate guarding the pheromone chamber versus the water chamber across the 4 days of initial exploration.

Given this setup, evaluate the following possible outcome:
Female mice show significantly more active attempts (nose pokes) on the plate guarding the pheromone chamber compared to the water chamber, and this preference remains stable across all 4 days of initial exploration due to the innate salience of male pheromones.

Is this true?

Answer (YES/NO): NO